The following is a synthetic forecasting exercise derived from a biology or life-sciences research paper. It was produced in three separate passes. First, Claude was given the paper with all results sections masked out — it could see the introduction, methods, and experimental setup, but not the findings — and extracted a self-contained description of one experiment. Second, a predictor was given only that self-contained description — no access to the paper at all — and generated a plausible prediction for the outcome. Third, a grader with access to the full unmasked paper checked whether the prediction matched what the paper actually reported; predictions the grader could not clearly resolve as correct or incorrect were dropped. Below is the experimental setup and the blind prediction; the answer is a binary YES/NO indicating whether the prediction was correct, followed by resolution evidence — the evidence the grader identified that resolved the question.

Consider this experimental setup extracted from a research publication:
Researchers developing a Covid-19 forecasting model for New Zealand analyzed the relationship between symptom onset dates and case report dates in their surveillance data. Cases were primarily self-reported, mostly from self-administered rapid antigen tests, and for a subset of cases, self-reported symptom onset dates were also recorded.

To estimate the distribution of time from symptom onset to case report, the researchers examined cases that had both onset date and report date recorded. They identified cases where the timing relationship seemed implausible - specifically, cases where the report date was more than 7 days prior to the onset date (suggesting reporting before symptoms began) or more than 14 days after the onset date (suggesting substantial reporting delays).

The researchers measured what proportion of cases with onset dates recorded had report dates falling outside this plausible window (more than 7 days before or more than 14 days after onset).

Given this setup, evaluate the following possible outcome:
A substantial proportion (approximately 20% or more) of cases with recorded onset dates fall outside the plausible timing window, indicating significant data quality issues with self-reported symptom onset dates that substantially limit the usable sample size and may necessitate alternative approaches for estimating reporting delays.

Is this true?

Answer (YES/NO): NO